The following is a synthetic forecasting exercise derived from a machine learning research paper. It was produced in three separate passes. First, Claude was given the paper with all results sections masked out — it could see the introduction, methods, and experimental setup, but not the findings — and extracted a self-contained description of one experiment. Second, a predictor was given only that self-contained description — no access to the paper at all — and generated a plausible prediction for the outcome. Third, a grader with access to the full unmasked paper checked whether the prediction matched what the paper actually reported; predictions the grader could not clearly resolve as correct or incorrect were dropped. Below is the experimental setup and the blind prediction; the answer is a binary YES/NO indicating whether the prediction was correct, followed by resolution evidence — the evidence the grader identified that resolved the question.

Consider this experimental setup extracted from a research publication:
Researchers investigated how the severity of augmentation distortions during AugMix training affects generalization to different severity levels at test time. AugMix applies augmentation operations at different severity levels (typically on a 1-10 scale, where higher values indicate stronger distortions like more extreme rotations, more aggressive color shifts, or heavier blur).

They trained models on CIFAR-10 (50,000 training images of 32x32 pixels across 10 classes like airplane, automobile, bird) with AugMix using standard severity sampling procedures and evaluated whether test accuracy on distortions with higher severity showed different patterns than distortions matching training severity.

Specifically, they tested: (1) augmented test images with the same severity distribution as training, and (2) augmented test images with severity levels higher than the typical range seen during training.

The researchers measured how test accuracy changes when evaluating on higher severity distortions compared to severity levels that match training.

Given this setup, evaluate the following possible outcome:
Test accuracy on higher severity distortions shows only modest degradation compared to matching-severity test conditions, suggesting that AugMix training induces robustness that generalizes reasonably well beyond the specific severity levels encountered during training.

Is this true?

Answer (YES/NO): NO